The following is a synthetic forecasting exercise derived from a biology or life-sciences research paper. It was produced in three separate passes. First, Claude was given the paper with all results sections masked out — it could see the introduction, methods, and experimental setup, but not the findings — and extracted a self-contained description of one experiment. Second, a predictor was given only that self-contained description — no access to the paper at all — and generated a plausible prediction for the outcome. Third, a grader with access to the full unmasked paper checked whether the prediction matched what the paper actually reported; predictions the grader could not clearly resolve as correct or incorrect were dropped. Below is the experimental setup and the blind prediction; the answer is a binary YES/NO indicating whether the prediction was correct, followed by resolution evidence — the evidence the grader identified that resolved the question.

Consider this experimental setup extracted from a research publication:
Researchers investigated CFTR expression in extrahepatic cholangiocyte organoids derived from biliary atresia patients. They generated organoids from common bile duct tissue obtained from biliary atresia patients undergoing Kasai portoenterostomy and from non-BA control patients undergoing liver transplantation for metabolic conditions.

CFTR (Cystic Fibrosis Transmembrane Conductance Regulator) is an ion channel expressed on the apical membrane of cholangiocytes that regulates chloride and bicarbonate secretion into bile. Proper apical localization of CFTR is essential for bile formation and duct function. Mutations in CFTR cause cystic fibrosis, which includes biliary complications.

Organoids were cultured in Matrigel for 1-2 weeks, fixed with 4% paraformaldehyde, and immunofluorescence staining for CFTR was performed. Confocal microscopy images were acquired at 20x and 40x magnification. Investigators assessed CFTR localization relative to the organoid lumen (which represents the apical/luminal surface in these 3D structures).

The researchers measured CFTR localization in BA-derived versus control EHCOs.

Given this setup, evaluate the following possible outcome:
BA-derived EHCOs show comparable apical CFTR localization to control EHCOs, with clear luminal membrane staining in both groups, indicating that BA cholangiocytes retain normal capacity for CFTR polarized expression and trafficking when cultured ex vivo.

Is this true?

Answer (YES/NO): NO